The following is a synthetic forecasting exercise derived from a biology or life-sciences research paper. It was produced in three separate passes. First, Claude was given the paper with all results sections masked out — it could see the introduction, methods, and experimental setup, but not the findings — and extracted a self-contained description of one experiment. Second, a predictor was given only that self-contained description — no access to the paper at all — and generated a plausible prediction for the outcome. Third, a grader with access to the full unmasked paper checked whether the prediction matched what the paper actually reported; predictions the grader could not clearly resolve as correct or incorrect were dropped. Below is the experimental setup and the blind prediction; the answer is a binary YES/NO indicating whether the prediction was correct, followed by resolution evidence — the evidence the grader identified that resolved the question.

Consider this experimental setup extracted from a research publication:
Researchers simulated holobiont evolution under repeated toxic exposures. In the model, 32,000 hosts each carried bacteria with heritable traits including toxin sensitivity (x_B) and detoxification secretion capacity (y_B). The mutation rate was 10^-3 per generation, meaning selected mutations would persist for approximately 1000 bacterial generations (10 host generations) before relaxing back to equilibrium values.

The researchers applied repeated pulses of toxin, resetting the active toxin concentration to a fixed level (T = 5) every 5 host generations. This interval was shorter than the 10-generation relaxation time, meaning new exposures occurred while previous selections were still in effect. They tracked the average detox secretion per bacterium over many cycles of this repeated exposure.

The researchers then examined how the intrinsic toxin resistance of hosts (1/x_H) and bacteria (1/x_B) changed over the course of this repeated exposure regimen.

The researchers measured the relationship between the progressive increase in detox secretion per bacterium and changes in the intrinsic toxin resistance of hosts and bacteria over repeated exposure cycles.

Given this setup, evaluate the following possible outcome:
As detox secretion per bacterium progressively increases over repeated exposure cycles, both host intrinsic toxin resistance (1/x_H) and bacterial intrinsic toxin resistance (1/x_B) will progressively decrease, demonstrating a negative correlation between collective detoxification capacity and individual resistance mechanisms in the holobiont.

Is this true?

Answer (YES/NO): YES